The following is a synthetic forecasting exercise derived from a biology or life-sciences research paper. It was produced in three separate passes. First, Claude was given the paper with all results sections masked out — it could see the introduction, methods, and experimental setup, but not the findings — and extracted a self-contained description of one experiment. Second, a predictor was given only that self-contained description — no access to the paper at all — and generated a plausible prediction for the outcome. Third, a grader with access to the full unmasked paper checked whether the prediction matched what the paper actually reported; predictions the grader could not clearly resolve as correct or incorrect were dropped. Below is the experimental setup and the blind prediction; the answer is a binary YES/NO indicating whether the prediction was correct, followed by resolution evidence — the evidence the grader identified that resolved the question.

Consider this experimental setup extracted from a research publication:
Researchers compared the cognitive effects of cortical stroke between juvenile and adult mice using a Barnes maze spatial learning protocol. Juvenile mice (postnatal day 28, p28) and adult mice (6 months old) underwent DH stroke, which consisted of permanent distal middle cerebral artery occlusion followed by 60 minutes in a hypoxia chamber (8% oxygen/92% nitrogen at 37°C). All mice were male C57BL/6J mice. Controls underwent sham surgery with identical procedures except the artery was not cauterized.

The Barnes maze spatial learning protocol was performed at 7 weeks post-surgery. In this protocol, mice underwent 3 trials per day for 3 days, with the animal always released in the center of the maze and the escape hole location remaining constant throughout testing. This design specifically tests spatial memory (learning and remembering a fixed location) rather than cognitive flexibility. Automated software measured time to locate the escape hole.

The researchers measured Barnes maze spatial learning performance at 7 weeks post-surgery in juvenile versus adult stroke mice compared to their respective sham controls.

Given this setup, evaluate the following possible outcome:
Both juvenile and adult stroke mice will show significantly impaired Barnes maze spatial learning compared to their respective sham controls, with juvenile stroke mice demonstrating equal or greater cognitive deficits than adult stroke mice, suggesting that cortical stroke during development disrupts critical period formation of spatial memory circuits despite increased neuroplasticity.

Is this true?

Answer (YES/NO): NO